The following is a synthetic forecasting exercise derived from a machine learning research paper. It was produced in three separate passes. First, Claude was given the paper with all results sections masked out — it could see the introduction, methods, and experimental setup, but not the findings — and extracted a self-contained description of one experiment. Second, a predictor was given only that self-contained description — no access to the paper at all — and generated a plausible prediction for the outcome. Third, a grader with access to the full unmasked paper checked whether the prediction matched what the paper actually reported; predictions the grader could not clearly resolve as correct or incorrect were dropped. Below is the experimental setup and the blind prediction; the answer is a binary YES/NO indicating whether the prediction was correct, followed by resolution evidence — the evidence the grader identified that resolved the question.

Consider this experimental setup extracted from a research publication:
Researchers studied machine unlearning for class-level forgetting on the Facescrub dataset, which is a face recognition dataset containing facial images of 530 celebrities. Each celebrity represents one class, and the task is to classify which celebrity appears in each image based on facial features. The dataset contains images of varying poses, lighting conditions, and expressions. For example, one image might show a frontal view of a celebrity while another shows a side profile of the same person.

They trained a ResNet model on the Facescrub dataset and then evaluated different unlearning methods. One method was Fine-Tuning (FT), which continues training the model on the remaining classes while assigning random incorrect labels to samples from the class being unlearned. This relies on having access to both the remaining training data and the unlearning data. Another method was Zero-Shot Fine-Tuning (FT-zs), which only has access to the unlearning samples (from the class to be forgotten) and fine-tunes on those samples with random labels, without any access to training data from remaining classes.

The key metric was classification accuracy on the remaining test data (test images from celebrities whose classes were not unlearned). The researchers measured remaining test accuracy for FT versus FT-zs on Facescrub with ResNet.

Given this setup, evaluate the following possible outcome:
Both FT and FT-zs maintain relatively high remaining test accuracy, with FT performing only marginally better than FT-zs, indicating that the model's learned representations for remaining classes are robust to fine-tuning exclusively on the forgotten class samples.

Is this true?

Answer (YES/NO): NO